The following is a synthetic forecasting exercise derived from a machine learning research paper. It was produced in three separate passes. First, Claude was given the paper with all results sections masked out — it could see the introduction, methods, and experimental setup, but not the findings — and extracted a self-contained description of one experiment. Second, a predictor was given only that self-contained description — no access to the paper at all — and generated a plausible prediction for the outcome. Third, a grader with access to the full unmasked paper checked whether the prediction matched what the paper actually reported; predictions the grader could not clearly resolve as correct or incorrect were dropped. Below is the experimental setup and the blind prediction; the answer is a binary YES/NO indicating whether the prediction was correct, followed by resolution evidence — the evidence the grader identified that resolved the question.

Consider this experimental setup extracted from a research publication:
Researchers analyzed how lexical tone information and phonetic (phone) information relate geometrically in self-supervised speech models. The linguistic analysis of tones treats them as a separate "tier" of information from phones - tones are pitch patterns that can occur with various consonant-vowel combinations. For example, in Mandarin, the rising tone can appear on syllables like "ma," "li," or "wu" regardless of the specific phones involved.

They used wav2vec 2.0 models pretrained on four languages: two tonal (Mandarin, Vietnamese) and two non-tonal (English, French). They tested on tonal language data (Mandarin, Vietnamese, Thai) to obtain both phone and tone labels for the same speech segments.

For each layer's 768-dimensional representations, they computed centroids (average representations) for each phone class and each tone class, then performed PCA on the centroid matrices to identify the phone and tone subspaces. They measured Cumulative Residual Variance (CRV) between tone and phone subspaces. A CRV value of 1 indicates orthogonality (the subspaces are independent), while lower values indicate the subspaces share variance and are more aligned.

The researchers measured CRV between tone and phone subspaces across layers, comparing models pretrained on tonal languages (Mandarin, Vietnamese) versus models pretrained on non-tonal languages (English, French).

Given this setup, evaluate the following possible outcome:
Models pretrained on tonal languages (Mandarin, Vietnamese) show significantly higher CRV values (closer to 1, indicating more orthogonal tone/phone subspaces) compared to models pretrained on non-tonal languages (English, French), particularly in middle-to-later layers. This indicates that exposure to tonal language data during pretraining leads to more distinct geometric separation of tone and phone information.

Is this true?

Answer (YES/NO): NO